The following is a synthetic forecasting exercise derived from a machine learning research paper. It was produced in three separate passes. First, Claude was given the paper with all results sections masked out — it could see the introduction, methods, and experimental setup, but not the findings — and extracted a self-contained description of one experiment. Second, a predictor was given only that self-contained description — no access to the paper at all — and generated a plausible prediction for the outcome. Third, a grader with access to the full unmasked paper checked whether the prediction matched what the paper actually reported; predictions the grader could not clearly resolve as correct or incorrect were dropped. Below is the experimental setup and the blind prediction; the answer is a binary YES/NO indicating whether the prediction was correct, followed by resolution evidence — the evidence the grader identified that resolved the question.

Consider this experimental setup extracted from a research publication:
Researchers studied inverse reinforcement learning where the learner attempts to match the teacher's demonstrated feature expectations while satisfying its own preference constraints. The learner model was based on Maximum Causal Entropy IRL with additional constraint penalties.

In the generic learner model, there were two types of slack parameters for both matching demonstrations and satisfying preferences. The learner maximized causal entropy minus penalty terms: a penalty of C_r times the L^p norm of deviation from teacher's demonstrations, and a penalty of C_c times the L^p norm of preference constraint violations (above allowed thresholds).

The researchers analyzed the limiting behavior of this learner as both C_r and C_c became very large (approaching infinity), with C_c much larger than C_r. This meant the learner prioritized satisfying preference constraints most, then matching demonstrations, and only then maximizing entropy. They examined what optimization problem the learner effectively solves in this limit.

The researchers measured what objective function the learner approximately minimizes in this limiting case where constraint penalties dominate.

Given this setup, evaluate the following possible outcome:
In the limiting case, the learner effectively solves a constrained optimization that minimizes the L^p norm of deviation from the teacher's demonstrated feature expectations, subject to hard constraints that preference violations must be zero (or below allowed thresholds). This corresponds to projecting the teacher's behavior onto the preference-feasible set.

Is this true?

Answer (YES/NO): YES